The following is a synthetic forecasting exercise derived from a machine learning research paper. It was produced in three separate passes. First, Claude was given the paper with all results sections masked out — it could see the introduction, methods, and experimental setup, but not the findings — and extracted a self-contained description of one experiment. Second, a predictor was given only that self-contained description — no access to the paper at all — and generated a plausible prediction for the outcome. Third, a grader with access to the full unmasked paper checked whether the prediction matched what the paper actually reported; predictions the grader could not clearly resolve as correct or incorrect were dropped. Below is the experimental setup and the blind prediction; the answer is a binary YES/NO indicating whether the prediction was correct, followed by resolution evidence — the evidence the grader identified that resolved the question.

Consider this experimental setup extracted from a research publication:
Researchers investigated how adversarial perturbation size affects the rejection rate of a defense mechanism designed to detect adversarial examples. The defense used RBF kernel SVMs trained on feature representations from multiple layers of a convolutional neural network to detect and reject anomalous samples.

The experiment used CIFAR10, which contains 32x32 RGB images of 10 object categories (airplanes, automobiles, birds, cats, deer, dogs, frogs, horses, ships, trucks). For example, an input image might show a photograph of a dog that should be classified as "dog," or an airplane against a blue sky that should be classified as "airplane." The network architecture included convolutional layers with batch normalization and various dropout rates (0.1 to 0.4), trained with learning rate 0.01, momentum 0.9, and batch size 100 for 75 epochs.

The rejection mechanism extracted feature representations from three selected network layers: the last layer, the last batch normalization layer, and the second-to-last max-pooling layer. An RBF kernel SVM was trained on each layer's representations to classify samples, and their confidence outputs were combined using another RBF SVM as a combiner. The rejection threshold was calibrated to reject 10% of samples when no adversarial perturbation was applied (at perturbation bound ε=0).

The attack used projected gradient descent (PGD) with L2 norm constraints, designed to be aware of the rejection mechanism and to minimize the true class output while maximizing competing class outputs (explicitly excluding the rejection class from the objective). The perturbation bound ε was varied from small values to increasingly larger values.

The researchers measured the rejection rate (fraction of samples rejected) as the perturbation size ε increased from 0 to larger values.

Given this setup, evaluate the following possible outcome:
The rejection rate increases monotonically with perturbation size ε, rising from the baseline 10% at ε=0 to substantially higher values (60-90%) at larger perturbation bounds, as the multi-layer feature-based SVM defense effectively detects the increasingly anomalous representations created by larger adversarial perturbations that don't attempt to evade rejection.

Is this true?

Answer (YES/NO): NO